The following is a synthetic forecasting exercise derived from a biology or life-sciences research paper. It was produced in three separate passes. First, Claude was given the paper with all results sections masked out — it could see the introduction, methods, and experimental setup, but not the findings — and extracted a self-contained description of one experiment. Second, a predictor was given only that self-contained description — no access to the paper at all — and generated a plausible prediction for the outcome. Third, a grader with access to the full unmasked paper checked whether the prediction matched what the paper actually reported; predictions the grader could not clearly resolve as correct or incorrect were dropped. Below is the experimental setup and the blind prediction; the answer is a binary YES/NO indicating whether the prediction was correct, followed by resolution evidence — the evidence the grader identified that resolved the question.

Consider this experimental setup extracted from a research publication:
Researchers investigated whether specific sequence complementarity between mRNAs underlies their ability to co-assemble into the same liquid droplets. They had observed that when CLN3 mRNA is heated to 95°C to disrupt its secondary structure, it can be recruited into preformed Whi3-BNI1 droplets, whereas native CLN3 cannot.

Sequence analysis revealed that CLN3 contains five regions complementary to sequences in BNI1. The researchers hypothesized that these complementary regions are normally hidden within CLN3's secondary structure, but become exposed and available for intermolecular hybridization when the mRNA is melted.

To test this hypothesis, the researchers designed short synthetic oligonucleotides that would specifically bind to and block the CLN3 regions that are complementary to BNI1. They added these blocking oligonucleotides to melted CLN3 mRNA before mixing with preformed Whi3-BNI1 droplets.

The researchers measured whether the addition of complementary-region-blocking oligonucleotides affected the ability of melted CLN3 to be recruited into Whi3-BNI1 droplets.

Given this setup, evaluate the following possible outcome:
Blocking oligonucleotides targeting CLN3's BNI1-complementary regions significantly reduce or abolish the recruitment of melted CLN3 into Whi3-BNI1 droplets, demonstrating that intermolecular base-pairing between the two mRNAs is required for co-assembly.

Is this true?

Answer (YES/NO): YES